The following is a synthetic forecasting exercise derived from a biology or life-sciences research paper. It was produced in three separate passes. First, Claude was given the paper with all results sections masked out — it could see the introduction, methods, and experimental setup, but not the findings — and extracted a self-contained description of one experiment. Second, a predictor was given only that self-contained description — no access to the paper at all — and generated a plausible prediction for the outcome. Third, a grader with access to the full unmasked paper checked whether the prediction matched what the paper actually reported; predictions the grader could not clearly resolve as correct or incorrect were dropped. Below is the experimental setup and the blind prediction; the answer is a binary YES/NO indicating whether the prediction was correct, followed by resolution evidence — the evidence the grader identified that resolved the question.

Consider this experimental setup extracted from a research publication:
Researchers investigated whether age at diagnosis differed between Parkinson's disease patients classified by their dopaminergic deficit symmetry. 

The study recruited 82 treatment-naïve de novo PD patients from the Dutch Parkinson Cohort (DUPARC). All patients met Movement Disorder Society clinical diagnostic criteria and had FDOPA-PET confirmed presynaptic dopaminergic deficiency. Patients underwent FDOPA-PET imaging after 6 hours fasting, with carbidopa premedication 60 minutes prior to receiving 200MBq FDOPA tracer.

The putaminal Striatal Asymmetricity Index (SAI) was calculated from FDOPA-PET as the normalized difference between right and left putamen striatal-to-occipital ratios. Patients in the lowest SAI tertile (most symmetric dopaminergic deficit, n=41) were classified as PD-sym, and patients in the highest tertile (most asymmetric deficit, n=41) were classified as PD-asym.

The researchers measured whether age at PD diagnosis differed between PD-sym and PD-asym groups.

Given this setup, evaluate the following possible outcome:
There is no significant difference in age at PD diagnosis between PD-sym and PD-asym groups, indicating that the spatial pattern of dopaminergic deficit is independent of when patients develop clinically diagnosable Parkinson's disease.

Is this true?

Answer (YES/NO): NO